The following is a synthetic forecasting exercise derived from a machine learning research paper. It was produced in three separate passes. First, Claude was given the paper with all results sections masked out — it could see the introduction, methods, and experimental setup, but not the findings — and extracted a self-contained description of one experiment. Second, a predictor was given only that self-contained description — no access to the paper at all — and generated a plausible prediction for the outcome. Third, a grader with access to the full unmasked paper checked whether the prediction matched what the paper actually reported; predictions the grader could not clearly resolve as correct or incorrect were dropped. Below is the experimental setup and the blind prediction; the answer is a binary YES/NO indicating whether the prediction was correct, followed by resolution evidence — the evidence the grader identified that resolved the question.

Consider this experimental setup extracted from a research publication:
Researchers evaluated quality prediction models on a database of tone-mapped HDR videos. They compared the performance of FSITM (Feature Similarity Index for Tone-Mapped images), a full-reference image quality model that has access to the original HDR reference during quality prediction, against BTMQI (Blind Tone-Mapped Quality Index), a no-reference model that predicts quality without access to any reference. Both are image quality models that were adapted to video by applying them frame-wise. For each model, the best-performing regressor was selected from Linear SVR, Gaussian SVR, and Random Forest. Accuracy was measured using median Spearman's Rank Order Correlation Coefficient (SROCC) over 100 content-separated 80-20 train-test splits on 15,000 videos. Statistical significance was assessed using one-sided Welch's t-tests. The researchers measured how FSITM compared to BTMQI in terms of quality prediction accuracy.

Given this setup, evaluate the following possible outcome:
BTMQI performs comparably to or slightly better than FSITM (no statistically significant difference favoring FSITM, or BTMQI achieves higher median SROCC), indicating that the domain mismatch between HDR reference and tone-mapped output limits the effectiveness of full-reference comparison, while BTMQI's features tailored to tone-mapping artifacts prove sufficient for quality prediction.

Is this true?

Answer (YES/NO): YES